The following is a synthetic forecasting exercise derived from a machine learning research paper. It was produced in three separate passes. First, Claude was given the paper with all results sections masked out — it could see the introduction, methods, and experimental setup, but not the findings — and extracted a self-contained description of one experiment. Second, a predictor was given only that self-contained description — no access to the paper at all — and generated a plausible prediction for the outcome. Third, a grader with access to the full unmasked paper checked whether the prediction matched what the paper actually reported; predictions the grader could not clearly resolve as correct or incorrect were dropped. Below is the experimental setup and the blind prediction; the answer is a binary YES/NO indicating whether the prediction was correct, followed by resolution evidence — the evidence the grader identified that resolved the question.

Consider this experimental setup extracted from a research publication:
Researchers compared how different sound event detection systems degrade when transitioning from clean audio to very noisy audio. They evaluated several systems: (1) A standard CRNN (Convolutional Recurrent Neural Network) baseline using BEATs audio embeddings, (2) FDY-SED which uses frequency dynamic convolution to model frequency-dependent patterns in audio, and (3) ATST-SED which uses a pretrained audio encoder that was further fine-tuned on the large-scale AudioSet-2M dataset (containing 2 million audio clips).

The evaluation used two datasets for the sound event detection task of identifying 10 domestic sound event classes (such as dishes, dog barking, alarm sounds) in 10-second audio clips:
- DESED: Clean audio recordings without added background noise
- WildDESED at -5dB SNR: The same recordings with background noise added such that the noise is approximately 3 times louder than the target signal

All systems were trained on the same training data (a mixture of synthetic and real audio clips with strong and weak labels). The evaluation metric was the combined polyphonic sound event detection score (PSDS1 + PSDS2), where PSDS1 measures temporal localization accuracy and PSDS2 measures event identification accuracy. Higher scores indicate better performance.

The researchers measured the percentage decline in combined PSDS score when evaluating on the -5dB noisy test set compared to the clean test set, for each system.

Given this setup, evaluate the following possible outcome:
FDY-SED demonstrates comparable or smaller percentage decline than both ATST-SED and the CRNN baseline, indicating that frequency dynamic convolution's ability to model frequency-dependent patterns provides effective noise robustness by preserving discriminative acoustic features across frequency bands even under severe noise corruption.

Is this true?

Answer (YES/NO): NO